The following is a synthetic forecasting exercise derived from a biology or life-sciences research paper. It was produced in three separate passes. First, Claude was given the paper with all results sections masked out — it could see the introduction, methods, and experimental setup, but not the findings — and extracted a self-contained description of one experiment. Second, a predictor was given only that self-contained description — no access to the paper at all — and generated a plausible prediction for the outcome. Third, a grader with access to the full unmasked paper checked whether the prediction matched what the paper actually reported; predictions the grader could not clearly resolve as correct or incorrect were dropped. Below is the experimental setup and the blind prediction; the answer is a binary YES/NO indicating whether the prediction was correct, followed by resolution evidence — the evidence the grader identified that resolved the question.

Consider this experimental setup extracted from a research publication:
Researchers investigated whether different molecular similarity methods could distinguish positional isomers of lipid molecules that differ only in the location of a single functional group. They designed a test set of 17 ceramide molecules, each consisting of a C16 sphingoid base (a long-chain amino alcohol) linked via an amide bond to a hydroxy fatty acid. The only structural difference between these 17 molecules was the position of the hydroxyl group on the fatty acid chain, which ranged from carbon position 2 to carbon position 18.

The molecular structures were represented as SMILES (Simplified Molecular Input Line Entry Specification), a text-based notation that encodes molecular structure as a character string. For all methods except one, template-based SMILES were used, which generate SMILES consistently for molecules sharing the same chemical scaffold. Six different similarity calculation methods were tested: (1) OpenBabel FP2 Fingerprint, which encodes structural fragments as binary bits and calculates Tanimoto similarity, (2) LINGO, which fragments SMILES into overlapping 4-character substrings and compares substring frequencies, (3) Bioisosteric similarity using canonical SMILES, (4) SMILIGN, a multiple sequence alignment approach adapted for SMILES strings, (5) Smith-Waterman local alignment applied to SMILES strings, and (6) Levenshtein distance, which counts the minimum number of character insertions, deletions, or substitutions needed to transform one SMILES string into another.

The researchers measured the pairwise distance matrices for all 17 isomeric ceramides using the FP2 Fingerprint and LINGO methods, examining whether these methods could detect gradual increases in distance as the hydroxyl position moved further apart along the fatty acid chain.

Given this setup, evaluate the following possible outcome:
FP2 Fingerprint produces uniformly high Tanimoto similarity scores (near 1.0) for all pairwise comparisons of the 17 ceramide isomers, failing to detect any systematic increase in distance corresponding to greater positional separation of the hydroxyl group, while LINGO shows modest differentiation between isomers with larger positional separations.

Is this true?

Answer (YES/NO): NO